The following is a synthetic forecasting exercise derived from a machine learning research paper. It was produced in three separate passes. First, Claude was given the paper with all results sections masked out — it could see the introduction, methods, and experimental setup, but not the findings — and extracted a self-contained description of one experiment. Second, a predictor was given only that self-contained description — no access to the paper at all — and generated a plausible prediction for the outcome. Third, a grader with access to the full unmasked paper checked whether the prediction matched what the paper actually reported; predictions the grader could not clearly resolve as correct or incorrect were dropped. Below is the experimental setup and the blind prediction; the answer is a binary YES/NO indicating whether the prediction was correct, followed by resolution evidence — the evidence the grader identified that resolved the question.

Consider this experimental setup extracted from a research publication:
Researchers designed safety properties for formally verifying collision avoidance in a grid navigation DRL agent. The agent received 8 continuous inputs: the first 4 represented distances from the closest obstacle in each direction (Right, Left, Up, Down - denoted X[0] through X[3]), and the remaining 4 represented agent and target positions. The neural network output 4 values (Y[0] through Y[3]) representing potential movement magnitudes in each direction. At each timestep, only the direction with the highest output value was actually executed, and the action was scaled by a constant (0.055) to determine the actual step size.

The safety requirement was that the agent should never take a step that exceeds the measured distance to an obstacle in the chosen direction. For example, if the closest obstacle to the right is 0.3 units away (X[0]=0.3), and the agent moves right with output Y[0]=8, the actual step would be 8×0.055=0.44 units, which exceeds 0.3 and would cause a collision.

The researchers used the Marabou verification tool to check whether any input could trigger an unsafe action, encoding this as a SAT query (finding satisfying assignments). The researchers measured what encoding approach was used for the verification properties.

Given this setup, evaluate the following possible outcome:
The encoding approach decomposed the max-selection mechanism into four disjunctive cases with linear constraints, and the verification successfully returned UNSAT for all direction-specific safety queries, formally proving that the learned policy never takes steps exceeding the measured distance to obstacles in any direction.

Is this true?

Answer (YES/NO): NO